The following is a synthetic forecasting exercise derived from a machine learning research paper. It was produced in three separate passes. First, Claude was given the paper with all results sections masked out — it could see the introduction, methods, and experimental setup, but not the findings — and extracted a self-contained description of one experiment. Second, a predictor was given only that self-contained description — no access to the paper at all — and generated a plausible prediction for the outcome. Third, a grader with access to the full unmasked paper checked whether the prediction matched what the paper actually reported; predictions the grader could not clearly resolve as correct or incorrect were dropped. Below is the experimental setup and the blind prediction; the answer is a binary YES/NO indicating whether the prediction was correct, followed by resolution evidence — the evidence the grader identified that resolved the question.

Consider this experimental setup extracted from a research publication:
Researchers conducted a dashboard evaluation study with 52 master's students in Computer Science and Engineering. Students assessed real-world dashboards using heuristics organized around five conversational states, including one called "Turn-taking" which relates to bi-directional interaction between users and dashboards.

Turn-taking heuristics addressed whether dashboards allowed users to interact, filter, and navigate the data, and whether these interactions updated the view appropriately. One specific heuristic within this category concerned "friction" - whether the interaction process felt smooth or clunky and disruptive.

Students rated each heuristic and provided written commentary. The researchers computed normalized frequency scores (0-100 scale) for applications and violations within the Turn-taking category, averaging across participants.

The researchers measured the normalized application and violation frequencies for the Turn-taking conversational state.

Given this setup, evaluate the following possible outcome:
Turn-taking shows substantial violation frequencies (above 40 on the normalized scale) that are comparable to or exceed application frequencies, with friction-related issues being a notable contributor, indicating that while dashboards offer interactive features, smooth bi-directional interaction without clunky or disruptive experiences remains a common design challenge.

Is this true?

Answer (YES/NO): YES